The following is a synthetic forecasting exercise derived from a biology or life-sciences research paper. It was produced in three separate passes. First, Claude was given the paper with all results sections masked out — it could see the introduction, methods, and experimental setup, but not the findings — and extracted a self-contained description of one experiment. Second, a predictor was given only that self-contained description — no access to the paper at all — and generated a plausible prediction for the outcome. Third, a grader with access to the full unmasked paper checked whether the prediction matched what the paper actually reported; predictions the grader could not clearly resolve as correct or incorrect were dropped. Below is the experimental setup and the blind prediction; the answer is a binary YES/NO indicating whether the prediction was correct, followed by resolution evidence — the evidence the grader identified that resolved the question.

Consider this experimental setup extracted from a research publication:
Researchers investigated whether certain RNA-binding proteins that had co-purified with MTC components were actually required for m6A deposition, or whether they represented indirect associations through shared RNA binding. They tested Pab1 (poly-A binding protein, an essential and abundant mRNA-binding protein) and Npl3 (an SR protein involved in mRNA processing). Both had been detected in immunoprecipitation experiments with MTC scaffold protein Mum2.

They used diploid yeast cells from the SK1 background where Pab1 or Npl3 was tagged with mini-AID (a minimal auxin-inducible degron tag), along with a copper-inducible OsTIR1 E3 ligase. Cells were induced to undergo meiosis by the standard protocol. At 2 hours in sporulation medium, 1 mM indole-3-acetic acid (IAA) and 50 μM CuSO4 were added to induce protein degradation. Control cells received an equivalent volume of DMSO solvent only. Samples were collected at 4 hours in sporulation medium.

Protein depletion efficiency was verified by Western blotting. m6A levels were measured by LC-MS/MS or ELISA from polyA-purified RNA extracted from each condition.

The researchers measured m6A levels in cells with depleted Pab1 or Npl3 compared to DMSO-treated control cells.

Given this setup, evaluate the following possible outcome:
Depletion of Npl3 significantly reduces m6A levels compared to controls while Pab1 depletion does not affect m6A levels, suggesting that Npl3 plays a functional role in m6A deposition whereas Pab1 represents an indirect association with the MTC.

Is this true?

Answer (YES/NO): NO